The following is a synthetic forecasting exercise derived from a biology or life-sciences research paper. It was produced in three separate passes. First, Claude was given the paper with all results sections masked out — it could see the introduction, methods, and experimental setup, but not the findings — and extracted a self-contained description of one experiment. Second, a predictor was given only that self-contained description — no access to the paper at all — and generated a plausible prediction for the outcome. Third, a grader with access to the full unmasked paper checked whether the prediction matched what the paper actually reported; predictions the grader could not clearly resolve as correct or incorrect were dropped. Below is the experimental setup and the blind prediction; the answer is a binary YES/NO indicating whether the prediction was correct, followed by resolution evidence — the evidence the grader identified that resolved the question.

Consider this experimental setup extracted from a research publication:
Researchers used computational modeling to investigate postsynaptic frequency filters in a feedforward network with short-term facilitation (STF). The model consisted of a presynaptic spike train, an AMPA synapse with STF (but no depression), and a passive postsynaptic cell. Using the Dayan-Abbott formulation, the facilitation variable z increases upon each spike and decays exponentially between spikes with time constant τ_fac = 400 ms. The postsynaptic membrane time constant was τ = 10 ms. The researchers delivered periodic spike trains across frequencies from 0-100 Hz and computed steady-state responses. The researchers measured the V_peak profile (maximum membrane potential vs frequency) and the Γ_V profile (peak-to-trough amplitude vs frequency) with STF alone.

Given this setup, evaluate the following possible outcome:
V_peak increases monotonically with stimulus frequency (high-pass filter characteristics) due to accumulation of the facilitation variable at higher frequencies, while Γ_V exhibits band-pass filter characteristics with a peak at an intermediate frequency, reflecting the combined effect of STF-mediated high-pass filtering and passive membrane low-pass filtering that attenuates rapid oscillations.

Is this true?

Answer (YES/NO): YES